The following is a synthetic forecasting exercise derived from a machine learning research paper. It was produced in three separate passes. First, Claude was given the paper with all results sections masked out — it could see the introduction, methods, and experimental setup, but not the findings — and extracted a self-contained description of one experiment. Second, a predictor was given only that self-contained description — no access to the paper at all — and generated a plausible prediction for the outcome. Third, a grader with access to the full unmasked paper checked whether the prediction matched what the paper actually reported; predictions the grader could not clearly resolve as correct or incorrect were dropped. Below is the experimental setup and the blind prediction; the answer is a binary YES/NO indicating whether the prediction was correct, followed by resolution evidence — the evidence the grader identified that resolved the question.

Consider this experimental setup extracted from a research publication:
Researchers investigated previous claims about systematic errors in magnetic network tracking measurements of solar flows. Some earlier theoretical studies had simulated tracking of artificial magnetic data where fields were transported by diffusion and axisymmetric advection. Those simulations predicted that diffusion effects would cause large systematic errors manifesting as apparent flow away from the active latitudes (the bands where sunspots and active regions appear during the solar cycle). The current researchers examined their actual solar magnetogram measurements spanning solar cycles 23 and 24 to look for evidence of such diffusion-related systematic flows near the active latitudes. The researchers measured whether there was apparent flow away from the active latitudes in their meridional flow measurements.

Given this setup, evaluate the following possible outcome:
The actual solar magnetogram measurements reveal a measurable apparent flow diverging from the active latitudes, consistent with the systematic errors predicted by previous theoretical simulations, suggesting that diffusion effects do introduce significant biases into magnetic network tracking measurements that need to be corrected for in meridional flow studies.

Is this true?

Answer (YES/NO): NO